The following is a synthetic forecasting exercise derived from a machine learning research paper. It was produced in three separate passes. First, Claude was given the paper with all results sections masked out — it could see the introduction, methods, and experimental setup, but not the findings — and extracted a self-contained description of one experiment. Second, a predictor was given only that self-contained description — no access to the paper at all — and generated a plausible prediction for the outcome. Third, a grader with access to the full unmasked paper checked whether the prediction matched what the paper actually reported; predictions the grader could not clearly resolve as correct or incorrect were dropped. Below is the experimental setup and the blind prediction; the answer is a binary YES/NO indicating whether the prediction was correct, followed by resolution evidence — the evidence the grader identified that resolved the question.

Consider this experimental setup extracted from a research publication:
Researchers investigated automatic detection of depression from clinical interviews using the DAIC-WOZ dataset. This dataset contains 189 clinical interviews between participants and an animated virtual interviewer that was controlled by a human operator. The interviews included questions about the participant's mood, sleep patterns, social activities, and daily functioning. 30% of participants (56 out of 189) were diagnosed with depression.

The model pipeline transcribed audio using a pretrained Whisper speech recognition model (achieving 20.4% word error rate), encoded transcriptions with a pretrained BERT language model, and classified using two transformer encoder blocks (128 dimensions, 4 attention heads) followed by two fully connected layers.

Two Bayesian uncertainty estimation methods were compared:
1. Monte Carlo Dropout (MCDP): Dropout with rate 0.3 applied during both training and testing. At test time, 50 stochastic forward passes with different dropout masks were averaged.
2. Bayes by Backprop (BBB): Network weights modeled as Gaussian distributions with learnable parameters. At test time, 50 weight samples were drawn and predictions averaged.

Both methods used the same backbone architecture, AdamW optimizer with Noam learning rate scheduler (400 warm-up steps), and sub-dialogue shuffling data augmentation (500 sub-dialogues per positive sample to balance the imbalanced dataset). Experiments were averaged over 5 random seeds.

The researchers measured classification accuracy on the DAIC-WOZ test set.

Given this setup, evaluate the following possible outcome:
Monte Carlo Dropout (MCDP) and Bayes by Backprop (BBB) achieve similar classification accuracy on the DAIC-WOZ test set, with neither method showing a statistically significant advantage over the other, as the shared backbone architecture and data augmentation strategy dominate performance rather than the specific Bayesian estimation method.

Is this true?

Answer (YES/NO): NO